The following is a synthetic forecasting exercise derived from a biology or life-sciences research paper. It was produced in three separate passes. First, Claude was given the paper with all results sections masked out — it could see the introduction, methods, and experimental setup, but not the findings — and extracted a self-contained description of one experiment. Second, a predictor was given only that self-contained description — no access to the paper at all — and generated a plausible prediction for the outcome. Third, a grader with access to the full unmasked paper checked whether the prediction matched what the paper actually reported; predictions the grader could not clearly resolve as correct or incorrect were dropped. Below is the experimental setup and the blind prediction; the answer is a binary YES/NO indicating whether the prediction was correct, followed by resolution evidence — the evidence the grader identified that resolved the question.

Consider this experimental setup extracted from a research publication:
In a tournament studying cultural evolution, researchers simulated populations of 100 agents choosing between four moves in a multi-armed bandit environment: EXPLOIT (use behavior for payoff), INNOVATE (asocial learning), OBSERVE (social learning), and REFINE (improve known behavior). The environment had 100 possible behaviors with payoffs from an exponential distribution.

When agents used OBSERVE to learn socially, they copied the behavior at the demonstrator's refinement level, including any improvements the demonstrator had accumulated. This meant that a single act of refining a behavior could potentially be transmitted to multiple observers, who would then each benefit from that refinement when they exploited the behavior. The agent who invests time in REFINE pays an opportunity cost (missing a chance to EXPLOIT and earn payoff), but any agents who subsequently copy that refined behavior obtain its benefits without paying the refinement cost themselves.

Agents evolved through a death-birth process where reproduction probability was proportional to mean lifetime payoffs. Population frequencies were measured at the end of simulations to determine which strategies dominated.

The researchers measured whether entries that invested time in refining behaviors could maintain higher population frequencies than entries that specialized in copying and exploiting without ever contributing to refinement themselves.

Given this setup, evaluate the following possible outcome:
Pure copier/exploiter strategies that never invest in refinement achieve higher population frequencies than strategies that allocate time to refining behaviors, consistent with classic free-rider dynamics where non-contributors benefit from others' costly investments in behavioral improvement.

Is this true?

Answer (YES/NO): NO